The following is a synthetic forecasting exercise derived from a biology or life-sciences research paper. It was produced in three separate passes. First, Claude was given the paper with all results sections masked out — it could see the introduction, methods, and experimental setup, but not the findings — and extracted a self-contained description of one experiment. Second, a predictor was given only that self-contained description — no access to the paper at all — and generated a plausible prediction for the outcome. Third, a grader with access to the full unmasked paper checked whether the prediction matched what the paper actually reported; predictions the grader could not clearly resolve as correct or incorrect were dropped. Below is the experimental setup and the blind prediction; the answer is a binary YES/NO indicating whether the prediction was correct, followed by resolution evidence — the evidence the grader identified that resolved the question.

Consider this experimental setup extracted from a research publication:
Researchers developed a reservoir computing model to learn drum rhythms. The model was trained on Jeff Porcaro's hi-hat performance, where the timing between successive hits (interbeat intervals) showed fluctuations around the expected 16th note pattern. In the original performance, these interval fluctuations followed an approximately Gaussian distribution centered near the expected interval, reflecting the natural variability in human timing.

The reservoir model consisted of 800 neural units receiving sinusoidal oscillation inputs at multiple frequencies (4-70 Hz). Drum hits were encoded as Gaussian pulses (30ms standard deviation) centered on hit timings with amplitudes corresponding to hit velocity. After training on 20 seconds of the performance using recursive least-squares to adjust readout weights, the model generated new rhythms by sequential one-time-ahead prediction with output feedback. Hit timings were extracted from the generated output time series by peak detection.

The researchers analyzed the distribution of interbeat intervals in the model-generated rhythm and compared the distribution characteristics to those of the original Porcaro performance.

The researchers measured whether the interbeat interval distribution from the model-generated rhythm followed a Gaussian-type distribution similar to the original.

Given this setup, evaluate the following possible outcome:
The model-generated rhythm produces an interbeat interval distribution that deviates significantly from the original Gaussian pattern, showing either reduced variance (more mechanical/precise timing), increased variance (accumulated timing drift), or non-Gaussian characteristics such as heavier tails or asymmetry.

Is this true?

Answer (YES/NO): NO